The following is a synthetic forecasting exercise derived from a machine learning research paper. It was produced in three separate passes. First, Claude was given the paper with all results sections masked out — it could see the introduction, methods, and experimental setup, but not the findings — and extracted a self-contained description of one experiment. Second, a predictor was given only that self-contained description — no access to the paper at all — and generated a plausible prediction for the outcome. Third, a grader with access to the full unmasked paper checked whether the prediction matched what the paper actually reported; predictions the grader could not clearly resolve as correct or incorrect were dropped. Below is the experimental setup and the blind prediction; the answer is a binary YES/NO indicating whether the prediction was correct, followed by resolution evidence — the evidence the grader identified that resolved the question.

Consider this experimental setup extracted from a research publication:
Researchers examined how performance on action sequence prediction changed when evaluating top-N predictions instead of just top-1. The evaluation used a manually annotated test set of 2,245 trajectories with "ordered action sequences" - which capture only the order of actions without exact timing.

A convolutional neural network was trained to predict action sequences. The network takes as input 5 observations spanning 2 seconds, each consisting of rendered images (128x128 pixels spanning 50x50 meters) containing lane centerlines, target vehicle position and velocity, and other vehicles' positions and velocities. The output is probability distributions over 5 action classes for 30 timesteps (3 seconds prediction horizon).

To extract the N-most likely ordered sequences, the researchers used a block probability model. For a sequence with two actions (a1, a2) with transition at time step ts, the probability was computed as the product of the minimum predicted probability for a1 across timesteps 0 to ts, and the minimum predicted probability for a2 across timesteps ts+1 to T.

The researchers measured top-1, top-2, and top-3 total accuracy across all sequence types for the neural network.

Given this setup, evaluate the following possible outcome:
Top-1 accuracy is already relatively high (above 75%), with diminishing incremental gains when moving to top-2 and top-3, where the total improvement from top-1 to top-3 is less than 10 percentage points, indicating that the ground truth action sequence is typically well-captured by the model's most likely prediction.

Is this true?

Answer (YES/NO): NO